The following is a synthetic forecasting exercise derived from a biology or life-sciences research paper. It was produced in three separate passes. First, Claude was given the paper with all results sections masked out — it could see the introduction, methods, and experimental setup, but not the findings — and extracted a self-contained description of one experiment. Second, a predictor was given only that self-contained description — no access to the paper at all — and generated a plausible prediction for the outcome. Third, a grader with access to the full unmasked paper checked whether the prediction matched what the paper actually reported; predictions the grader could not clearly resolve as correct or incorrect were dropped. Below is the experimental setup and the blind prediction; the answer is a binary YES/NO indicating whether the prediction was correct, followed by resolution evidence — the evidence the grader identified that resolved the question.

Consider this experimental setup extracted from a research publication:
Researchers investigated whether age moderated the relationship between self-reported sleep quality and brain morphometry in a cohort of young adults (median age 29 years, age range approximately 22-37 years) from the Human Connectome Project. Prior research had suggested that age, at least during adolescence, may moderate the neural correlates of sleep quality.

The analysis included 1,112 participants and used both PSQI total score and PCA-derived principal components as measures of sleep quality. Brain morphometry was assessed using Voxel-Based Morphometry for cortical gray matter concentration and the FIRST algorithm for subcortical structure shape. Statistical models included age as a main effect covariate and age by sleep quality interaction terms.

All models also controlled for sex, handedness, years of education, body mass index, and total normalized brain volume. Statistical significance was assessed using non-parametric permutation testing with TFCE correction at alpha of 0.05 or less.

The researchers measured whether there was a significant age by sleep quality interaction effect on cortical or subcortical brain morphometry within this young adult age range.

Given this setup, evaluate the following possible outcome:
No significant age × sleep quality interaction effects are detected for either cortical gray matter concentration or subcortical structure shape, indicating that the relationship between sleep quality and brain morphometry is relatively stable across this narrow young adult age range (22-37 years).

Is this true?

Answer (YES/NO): NO